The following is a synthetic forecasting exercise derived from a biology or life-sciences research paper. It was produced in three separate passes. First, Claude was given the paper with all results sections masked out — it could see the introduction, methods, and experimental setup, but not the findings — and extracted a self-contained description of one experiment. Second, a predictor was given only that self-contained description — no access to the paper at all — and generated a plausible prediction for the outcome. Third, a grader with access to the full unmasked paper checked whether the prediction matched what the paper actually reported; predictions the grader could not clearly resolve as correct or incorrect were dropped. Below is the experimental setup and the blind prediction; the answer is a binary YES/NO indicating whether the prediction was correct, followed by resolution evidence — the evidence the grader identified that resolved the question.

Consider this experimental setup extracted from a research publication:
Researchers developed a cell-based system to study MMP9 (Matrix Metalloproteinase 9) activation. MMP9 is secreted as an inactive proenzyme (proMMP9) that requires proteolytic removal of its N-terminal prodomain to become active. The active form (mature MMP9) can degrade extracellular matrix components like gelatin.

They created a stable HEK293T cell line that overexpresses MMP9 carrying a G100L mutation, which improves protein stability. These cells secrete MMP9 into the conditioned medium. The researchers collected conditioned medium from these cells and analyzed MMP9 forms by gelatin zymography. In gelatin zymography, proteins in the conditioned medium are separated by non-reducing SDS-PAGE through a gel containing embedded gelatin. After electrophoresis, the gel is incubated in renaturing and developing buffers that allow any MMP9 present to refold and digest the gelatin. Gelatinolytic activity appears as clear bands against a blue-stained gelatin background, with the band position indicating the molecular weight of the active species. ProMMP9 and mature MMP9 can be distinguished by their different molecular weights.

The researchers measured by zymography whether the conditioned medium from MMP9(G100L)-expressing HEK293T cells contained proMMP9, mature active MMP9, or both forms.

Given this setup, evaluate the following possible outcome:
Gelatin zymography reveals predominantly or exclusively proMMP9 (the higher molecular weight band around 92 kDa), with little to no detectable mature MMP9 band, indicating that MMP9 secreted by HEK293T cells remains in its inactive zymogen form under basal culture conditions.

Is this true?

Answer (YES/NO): NO